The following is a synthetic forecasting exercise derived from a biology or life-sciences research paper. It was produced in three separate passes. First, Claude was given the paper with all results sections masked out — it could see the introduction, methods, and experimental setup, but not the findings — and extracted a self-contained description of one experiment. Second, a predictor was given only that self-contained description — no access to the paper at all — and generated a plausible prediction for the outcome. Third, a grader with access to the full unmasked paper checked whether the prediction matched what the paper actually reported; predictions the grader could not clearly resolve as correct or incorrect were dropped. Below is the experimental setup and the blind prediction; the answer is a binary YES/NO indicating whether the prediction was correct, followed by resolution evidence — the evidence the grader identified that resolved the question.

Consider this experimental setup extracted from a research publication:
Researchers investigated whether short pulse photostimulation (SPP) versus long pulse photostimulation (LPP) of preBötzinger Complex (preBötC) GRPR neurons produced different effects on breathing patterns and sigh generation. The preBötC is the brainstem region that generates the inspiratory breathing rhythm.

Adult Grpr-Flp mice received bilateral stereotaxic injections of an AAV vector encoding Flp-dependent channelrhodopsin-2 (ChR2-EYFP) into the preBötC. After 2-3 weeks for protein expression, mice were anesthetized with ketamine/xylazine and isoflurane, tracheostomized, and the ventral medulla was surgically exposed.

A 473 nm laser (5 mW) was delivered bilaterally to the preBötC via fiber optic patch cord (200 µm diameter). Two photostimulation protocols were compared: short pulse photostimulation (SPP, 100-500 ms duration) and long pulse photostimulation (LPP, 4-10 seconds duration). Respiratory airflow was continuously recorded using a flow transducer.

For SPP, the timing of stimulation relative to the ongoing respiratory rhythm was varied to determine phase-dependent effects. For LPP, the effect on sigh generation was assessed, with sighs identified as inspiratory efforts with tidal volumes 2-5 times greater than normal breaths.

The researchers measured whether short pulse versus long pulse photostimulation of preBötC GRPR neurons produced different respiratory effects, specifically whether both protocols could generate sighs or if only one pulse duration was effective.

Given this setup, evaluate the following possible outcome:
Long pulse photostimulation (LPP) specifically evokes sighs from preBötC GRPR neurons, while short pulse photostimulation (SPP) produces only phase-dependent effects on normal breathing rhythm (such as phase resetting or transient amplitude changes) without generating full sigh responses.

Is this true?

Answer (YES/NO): NO